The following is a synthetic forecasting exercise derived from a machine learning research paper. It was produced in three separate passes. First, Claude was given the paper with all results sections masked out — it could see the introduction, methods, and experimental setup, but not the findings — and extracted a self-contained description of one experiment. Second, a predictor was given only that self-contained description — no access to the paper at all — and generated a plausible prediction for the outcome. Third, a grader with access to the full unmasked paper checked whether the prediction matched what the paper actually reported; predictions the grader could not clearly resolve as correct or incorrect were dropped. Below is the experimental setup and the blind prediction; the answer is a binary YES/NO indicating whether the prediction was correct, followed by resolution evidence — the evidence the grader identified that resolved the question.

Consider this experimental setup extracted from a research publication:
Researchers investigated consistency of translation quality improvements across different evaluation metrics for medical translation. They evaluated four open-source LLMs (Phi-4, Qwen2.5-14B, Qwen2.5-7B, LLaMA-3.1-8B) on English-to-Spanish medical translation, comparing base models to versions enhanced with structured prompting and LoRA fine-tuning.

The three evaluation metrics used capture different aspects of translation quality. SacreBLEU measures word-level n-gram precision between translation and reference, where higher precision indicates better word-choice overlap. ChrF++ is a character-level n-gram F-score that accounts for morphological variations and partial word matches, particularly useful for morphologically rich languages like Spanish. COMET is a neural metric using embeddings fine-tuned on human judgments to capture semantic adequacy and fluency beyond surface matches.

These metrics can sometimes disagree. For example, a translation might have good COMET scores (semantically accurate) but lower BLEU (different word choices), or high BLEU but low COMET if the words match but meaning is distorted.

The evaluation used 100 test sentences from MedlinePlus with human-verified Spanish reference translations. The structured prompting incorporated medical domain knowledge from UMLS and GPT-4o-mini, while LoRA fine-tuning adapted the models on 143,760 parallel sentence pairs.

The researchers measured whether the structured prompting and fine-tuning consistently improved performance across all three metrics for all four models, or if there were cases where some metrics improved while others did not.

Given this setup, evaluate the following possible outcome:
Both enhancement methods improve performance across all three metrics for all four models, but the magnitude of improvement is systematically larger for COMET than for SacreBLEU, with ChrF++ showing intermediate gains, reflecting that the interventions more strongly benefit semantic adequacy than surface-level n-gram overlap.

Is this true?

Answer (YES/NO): NO